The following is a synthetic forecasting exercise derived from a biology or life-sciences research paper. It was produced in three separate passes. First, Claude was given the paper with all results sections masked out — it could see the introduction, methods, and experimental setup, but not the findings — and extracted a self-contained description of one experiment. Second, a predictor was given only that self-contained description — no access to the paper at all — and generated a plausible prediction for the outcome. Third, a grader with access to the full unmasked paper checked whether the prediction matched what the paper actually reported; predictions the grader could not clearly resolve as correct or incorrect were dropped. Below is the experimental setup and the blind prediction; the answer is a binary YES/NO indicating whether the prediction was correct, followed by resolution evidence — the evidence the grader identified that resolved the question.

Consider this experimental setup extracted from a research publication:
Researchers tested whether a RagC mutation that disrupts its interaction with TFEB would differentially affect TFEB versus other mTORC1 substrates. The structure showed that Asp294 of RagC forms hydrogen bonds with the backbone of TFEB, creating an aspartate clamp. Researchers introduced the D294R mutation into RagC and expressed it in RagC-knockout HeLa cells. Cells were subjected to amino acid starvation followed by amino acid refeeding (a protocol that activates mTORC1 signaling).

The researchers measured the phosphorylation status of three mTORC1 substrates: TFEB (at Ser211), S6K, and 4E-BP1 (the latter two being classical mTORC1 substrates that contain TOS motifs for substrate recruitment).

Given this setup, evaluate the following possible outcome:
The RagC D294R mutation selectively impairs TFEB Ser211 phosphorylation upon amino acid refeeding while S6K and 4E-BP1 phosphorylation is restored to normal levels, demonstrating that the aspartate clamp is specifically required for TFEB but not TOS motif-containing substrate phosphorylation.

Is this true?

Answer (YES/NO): YES